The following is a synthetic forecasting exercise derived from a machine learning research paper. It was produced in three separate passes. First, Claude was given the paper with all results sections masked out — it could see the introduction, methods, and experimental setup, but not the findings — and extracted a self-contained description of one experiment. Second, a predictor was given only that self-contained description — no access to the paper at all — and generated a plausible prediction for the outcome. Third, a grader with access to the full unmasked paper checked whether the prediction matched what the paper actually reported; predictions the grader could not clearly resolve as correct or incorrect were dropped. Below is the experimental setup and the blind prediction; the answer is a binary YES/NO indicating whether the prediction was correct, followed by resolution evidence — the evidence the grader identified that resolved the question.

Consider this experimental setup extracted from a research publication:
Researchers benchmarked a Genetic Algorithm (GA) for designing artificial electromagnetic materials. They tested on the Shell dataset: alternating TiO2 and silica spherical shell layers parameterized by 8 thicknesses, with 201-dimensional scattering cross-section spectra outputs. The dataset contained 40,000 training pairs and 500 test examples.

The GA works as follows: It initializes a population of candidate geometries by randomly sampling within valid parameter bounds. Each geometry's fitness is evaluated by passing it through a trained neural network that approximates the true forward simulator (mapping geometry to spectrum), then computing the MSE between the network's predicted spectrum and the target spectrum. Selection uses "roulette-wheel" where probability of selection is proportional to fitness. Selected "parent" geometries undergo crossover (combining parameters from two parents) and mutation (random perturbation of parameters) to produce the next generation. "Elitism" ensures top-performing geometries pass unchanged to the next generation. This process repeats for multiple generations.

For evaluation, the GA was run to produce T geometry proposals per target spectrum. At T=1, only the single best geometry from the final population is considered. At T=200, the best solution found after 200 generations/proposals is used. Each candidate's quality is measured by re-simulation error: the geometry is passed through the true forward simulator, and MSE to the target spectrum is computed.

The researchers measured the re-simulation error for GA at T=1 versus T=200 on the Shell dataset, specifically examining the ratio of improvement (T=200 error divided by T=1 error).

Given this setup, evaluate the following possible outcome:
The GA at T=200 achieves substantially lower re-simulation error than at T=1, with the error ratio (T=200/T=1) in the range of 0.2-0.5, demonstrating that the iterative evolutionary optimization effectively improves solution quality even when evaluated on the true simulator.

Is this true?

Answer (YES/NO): NO